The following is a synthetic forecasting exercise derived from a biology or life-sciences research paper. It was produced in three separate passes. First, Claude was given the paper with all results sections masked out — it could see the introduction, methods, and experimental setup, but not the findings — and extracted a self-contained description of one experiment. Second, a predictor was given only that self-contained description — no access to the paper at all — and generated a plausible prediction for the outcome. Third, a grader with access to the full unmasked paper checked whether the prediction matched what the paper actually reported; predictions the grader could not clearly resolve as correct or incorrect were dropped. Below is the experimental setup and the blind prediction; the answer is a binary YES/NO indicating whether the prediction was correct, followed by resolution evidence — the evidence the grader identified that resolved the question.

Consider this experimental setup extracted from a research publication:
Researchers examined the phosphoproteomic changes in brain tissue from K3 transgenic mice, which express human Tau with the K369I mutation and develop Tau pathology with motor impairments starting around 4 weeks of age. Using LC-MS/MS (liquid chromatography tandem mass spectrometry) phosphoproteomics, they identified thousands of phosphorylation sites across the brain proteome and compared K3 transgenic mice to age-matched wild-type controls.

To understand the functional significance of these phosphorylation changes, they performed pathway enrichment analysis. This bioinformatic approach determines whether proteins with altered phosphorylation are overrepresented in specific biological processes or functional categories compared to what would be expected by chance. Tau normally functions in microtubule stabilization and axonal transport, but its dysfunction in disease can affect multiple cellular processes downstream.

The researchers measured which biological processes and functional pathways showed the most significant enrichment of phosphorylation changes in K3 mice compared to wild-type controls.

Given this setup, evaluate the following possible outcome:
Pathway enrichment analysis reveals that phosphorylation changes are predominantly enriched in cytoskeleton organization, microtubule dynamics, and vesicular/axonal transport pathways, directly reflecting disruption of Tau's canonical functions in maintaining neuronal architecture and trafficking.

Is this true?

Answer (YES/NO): NO